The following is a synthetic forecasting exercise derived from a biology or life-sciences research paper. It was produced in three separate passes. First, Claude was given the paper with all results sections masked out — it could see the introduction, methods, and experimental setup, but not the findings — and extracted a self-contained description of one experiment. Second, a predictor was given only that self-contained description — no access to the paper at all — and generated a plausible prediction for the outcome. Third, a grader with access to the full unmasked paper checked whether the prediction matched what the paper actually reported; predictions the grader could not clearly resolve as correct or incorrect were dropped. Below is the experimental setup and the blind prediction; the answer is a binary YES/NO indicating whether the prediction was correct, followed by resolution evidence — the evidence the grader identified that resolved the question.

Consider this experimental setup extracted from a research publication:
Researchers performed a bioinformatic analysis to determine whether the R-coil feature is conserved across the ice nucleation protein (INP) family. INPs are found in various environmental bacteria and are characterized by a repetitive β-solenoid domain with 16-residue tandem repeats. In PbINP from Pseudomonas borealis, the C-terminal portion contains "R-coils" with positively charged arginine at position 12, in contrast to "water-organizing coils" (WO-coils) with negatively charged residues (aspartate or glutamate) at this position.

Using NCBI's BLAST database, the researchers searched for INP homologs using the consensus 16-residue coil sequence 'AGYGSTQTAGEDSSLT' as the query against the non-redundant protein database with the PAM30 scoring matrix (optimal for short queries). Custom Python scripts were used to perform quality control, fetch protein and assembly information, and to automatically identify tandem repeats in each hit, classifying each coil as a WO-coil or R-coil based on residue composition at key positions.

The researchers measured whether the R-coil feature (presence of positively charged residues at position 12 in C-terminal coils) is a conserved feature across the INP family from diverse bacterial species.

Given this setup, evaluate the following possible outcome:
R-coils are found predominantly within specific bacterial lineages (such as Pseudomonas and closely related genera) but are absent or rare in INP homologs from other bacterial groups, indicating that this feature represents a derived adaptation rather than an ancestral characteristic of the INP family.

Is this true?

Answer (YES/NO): NO